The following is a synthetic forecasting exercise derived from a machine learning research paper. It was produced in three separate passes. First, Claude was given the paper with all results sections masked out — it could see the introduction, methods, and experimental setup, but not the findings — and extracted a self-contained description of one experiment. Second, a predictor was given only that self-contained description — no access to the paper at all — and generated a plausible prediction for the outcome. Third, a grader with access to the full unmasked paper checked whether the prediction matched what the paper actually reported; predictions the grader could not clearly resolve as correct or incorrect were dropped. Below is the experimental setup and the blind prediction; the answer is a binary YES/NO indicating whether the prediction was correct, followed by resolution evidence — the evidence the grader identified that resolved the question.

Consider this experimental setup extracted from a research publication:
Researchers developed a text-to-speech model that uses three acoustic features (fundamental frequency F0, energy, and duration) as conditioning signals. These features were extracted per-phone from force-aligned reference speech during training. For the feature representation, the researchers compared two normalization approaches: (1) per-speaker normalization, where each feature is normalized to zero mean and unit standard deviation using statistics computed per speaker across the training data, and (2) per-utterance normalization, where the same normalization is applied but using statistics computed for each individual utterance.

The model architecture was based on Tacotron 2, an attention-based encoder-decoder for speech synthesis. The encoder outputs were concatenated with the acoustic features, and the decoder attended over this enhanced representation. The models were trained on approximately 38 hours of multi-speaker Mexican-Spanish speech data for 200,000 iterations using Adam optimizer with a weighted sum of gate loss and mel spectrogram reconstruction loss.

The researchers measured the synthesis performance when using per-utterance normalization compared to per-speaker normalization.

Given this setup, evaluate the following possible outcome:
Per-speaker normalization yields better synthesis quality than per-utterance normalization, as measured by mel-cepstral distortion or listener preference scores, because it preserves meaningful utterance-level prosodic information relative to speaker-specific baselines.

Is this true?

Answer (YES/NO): NO